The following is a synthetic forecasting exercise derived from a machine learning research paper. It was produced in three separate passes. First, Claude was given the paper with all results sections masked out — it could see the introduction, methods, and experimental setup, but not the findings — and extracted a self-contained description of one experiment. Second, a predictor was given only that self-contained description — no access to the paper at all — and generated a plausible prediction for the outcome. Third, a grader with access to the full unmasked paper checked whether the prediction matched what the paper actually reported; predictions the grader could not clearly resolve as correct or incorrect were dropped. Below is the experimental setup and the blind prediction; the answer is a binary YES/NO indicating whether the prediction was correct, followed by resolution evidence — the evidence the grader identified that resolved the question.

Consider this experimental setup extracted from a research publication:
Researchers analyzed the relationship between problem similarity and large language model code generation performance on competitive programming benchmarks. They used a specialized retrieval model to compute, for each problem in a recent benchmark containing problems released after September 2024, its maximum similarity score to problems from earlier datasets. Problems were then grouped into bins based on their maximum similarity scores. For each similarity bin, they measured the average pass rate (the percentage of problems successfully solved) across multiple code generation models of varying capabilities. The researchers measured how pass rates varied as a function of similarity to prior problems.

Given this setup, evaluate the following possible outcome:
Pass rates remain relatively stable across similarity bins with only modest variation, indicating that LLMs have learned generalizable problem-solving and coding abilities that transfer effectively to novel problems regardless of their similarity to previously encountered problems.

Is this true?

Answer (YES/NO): NO